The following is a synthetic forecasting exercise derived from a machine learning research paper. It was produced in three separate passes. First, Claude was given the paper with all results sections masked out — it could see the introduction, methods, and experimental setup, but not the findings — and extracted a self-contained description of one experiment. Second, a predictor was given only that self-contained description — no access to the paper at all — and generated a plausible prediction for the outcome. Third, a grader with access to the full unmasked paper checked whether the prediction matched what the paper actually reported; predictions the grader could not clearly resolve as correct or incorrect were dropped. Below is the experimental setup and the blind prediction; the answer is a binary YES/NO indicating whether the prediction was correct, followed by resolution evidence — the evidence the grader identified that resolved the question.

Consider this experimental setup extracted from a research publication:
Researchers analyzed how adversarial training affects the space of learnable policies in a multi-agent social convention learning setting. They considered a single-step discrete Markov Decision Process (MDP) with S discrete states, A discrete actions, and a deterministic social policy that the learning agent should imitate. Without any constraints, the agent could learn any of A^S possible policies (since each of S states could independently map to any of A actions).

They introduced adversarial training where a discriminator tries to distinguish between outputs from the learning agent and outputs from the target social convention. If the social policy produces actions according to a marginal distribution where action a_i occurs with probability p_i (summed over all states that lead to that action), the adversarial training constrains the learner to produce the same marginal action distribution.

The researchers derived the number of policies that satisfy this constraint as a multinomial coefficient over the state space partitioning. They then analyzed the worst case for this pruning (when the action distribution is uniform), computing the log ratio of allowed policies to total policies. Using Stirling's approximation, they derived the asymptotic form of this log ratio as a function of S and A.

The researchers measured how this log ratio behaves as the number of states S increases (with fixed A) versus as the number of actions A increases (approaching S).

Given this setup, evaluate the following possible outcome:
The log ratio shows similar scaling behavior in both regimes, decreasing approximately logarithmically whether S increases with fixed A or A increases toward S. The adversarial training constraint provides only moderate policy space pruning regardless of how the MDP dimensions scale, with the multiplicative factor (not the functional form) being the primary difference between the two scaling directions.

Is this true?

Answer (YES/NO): NO